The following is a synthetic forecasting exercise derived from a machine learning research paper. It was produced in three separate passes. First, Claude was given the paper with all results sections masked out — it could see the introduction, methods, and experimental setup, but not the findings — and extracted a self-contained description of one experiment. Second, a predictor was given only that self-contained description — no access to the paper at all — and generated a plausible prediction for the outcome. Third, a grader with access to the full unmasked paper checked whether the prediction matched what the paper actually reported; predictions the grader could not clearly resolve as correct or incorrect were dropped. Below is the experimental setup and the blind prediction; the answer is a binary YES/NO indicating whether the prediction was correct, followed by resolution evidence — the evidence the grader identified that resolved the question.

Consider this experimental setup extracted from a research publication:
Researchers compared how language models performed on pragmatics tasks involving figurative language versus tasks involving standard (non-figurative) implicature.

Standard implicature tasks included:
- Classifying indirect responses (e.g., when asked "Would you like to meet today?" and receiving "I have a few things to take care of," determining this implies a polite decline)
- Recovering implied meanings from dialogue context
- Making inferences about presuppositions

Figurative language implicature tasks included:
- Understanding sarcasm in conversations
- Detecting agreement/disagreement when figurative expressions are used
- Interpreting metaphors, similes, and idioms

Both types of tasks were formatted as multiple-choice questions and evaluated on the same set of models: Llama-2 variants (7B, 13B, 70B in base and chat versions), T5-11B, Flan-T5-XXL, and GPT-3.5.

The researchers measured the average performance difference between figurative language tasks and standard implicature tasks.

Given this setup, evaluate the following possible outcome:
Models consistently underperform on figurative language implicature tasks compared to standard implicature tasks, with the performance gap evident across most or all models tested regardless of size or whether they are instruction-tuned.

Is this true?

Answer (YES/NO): NO